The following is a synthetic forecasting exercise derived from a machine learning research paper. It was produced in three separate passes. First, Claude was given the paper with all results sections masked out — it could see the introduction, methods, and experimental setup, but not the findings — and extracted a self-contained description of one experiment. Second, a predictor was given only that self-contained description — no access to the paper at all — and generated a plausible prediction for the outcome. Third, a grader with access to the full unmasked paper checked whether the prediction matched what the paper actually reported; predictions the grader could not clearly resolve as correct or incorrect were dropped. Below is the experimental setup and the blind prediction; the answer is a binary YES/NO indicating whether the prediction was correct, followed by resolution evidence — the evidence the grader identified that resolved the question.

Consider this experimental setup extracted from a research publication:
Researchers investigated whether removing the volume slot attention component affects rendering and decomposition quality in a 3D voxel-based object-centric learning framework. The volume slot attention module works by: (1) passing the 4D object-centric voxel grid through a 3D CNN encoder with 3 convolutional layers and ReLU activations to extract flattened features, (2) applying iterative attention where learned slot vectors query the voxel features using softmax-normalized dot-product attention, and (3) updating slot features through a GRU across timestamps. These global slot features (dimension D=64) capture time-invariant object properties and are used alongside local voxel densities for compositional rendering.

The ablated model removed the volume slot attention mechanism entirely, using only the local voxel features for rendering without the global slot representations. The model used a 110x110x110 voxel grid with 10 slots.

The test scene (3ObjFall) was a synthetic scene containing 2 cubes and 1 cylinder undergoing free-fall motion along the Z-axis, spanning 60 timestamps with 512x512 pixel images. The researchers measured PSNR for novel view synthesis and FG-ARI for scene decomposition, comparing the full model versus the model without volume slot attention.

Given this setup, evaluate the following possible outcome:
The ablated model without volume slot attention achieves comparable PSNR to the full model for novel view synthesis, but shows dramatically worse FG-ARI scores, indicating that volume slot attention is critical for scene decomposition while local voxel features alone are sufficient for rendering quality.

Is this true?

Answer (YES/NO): NO